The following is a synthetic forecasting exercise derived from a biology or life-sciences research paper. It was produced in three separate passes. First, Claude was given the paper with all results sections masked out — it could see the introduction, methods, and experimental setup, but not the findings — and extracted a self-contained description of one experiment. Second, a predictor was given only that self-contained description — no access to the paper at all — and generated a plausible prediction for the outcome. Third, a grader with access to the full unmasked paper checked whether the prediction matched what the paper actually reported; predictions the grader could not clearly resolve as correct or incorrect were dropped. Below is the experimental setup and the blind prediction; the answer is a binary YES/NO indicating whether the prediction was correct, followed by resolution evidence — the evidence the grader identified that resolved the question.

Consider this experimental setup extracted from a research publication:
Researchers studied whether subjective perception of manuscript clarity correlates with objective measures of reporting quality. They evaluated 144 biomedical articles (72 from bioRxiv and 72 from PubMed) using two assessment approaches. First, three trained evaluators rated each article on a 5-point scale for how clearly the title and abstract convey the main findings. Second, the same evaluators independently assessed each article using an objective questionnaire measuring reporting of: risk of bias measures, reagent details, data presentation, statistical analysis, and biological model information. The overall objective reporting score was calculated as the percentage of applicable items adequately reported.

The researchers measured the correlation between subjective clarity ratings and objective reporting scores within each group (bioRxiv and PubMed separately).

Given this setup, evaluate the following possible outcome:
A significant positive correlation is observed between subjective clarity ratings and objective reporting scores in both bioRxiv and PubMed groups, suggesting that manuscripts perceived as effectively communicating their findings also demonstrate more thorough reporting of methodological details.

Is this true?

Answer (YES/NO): NO